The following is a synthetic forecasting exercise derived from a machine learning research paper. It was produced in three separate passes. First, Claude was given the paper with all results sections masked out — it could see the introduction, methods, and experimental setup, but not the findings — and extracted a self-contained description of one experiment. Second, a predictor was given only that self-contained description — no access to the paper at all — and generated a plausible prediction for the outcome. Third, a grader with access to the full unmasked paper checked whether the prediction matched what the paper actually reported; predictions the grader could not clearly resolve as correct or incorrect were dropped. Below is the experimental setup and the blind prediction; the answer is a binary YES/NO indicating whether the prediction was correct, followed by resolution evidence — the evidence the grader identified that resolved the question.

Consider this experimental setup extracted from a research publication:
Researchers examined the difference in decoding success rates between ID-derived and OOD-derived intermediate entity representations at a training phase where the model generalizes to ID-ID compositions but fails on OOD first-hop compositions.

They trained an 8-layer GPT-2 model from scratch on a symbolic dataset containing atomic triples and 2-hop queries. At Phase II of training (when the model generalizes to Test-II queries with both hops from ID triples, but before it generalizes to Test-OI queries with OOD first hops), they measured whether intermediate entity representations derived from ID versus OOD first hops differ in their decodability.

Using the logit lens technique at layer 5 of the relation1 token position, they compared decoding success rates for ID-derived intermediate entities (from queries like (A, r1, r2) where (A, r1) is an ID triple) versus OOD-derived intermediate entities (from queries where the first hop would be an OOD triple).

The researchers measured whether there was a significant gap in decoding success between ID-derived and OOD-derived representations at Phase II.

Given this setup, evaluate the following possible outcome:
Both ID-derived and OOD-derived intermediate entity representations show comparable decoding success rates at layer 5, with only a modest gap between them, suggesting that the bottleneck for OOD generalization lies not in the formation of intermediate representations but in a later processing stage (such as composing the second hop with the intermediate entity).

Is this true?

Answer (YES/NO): NO